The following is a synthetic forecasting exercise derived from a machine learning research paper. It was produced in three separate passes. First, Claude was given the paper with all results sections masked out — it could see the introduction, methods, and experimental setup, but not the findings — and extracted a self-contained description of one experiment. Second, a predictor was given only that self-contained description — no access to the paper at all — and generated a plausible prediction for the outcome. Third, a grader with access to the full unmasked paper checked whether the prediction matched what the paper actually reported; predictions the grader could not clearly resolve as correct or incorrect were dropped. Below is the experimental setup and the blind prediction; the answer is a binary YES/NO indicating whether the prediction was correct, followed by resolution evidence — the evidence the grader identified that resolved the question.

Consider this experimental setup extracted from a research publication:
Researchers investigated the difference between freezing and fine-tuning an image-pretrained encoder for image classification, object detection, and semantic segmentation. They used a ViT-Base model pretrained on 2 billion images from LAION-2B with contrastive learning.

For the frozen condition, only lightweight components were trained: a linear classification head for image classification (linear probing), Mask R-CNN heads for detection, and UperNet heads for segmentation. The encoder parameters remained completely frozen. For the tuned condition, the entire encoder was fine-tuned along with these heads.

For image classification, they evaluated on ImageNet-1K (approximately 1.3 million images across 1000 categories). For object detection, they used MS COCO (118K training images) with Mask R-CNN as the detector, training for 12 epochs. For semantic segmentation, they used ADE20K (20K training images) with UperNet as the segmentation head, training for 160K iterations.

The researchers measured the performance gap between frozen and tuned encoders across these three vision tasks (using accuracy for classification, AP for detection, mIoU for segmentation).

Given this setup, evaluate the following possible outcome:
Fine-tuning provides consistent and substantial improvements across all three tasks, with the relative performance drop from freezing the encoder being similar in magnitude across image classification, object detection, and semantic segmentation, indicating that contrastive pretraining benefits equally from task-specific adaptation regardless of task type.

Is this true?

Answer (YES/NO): NO